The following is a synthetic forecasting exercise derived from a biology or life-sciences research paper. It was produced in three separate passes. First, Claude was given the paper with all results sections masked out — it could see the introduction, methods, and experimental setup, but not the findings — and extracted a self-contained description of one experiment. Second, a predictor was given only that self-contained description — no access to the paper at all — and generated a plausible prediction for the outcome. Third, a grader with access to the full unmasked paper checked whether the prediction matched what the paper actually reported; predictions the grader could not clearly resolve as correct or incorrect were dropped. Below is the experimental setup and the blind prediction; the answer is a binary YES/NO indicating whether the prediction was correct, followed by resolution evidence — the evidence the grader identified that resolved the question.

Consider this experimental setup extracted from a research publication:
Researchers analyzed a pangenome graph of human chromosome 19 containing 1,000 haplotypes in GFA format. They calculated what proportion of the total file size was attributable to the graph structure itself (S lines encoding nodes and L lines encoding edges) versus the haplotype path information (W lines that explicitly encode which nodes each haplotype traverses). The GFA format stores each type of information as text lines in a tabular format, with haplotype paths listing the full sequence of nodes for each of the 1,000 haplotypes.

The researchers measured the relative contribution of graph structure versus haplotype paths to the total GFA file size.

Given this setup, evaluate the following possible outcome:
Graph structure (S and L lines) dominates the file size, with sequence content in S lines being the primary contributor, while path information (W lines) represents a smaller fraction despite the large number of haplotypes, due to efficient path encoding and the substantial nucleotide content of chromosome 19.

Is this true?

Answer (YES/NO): NO